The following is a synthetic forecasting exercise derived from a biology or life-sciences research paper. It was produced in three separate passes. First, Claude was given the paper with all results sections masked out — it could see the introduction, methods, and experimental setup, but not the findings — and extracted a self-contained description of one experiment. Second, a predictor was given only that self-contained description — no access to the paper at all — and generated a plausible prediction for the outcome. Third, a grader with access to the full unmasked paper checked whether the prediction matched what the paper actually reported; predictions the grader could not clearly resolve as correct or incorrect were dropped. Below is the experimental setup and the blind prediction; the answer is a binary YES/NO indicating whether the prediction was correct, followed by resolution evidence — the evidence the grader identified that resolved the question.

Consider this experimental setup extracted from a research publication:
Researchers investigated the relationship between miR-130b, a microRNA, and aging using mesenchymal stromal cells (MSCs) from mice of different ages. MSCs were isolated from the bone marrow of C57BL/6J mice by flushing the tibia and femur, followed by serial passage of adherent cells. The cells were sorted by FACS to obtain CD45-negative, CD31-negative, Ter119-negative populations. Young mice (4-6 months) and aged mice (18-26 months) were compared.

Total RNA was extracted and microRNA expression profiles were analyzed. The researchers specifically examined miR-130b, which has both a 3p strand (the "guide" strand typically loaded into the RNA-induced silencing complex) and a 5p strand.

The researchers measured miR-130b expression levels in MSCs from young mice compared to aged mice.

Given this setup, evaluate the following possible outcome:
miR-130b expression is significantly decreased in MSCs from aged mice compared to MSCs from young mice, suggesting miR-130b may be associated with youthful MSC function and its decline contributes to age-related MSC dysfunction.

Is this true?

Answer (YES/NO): NO